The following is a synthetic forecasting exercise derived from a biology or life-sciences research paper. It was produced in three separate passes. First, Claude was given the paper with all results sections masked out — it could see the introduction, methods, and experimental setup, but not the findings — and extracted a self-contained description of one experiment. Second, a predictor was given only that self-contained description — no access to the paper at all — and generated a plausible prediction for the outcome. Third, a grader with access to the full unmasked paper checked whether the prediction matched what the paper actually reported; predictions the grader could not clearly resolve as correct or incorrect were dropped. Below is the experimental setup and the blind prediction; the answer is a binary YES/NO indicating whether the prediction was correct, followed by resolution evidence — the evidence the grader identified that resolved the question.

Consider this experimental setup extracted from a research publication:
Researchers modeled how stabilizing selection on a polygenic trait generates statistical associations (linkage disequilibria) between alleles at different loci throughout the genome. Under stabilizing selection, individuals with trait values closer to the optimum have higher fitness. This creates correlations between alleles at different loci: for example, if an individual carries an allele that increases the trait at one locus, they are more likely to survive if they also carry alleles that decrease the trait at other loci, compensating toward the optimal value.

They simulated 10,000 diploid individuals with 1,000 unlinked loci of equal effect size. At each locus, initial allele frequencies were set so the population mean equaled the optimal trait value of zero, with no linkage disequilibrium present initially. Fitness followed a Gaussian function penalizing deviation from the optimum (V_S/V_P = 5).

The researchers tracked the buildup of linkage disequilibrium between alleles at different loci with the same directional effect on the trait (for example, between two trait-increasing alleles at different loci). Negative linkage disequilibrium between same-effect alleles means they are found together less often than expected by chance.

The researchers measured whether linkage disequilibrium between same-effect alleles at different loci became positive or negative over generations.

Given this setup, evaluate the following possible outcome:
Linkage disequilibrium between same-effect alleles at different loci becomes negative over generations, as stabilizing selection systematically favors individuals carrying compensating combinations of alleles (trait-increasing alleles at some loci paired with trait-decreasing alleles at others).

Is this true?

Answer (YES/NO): YES